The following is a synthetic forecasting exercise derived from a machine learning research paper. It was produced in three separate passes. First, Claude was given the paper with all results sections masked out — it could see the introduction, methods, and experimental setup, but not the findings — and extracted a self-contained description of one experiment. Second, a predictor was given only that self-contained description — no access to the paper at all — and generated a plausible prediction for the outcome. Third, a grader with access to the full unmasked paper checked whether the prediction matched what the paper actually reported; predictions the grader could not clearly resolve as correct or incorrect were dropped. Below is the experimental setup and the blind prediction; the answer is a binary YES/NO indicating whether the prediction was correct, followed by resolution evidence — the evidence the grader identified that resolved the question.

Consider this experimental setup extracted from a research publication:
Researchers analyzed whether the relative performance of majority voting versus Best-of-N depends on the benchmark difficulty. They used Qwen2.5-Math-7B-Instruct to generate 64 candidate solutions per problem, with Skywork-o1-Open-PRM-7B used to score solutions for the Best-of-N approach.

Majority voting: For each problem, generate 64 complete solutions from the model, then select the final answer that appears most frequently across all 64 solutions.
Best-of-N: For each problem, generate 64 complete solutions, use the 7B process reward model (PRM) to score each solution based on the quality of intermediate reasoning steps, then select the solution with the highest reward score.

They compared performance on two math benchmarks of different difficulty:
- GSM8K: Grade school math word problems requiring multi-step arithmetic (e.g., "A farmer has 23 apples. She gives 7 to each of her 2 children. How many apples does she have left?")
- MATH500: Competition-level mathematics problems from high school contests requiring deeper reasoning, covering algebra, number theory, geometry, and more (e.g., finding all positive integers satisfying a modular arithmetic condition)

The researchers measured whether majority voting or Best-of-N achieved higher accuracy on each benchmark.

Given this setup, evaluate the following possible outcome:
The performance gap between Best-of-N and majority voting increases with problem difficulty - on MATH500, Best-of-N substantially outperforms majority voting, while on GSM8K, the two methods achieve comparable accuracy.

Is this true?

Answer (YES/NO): NO